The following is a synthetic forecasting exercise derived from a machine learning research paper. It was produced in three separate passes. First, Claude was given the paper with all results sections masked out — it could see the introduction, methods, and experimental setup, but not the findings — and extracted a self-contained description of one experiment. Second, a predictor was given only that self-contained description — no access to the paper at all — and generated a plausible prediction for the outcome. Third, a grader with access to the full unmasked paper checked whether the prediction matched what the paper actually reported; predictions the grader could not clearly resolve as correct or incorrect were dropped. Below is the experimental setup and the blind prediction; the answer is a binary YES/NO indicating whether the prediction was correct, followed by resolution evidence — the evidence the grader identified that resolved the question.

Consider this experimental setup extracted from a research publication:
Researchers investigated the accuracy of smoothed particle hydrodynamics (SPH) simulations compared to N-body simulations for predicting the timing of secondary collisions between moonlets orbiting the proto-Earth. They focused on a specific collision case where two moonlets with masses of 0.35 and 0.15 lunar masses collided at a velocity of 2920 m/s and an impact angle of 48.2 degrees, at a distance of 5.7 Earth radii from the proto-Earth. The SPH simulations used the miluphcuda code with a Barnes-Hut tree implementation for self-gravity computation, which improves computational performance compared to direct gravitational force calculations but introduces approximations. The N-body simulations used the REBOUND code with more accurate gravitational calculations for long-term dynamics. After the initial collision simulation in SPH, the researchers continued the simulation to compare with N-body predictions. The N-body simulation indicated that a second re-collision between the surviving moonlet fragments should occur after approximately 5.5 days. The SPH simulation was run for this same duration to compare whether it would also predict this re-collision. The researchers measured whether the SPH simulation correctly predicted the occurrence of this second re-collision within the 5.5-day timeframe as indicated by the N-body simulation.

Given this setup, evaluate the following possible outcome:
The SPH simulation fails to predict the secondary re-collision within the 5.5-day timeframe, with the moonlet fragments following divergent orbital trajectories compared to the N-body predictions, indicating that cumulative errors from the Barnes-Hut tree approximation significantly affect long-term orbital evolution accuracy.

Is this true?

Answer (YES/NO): YES